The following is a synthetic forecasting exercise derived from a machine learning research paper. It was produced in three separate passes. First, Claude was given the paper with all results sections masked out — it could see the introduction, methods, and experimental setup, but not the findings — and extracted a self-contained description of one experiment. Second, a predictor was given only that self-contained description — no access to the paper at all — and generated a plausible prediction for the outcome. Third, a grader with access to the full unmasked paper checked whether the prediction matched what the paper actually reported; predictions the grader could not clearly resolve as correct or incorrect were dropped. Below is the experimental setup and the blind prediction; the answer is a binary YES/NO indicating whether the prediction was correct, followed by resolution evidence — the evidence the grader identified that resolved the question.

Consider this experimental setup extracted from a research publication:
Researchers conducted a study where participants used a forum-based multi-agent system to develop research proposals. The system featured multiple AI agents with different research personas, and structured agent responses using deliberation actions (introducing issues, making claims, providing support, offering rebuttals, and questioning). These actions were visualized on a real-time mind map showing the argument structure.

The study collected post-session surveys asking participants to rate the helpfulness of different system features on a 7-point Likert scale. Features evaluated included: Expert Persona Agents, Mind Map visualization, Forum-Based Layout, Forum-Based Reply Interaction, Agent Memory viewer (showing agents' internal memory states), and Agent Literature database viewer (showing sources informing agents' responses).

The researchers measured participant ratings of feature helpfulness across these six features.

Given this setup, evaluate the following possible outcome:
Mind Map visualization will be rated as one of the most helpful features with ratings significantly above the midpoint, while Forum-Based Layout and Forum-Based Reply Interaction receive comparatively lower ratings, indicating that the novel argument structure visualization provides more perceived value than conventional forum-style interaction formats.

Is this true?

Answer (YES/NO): NO